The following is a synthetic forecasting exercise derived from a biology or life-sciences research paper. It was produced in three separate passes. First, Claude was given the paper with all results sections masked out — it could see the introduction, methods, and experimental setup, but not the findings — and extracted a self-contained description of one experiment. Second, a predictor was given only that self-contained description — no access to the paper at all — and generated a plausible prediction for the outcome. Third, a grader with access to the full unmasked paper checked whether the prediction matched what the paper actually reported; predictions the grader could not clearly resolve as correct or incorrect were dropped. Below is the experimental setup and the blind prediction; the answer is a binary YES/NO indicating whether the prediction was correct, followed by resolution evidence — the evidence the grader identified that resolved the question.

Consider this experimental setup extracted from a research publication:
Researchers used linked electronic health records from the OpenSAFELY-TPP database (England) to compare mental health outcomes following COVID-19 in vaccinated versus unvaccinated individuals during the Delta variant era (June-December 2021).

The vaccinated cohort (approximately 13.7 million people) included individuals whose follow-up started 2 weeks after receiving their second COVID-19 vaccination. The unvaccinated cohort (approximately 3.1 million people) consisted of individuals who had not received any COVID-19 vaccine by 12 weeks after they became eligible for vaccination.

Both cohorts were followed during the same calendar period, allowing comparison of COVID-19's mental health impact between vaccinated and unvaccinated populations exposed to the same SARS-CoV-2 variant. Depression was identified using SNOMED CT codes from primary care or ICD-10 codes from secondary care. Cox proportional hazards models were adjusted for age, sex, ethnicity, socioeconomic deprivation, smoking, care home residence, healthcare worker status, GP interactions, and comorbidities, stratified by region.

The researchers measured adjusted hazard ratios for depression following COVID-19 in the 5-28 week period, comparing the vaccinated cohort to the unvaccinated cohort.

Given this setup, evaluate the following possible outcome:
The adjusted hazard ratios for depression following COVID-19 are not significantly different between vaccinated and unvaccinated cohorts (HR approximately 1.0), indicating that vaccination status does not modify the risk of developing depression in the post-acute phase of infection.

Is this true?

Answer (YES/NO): NO